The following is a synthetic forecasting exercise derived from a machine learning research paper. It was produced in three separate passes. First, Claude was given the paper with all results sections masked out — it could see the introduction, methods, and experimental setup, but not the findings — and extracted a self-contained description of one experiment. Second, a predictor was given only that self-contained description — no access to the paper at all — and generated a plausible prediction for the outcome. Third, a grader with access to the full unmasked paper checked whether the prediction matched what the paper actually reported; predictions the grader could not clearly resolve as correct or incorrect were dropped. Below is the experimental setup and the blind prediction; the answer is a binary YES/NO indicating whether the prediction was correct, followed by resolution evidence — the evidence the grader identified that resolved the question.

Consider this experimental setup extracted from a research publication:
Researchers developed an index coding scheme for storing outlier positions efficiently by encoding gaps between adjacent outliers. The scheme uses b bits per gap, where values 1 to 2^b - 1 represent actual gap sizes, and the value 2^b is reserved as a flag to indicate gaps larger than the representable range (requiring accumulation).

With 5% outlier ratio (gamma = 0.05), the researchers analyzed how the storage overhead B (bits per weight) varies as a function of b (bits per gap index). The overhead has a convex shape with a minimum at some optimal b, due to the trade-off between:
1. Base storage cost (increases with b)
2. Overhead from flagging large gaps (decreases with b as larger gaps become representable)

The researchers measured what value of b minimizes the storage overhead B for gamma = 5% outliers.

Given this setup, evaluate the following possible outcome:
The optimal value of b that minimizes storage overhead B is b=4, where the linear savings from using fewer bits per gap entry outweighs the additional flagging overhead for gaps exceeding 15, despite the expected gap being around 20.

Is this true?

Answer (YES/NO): NO